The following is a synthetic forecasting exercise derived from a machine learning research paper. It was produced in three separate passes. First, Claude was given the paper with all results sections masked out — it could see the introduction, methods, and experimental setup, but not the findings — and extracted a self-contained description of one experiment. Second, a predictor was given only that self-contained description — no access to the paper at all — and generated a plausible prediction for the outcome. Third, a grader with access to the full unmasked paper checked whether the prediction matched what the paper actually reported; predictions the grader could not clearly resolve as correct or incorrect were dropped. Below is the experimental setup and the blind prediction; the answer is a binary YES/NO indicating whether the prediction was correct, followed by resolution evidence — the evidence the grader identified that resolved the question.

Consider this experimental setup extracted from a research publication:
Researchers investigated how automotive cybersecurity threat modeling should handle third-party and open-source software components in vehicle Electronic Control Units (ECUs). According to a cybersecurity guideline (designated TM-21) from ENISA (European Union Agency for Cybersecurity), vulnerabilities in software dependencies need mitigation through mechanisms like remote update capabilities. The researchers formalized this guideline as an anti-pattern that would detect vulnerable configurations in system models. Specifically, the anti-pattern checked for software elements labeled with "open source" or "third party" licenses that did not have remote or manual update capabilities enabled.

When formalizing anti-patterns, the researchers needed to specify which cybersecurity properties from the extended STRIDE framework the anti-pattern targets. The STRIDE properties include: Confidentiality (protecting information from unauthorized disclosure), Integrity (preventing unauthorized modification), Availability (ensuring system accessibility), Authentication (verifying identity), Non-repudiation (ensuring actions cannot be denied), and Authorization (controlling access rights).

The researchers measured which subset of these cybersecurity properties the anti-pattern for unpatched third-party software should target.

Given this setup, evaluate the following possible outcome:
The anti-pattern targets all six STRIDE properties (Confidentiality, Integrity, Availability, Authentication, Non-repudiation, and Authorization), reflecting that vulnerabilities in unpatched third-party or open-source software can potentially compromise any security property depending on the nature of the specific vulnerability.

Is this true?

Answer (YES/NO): NO